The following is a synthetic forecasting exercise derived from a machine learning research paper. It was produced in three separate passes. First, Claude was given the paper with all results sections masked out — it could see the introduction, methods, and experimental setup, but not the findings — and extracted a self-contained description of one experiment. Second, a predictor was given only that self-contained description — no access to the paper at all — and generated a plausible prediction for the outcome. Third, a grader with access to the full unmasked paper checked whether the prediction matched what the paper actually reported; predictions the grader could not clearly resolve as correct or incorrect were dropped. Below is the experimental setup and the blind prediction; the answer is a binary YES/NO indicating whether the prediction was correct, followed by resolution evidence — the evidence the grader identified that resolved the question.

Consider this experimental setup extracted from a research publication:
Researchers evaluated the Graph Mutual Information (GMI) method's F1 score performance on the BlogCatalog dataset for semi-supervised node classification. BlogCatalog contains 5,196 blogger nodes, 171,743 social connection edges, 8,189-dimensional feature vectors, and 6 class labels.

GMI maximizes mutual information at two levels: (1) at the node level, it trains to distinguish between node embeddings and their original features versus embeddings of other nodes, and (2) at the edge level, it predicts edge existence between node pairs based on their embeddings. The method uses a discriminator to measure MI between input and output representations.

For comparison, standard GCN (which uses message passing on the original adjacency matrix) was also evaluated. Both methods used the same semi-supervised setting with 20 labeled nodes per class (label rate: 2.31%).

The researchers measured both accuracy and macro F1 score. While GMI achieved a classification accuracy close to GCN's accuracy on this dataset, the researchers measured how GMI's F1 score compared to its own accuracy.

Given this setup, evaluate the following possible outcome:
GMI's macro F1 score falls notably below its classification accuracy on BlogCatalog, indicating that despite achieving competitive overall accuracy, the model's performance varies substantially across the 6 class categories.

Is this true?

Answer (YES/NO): YES